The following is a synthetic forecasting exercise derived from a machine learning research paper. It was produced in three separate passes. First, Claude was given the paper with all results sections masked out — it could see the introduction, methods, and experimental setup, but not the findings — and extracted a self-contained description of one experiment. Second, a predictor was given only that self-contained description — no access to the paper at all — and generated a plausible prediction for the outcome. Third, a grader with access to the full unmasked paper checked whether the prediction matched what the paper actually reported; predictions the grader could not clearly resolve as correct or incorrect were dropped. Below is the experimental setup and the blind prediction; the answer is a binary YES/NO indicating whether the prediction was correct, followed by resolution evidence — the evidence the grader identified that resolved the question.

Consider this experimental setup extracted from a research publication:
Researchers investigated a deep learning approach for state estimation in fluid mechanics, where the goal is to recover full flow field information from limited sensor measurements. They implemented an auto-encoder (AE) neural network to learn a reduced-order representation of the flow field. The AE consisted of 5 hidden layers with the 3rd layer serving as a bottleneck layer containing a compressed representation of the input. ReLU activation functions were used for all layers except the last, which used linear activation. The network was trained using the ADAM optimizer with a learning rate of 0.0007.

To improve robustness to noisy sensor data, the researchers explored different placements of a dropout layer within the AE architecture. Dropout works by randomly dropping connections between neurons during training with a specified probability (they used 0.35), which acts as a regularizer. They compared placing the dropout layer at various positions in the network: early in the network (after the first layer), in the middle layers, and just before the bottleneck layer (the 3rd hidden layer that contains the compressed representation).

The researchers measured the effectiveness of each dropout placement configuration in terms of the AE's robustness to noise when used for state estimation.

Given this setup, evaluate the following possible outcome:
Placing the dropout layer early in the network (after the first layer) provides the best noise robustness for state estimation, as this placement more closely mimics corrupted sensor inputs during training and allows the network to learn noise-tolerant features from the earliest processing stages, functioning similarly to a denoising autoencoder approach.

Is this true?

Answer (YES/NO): NO